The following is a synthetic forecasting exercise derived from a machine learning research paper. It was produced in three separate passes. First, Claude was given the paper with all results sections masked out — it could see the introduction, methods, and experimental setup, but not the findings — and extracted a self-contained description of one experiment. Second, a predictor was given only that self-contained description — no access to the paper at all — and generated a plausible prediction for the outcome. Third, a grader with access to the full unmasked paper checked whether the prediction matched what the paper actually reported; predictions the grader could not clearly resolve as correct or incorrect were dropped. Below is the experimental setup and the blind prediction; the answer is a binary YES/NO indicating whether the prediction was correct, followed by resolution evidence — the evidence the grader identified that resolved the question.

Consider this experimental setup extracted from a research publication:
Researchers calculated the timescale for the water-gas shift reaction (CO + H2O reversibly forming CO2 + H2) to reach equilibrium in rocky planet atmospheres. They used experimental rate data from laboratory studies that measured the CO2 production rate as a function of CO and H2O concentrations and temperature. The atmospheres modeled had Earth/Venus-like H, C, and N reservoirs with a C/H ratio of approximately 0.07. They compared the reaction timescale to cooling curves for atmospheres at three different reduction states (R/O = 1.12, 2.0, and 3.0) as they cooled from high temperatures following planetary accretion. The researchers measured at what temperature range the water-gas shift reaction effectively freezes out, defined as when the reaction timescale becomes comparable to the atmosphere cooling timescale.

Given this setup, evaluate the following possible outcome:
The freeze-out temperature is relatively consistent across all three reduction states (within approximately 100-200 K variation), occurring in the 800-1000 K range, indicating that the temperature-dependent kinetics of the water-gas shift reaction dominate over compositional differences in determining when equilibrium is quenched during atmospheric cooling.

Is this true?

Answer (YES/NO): NO